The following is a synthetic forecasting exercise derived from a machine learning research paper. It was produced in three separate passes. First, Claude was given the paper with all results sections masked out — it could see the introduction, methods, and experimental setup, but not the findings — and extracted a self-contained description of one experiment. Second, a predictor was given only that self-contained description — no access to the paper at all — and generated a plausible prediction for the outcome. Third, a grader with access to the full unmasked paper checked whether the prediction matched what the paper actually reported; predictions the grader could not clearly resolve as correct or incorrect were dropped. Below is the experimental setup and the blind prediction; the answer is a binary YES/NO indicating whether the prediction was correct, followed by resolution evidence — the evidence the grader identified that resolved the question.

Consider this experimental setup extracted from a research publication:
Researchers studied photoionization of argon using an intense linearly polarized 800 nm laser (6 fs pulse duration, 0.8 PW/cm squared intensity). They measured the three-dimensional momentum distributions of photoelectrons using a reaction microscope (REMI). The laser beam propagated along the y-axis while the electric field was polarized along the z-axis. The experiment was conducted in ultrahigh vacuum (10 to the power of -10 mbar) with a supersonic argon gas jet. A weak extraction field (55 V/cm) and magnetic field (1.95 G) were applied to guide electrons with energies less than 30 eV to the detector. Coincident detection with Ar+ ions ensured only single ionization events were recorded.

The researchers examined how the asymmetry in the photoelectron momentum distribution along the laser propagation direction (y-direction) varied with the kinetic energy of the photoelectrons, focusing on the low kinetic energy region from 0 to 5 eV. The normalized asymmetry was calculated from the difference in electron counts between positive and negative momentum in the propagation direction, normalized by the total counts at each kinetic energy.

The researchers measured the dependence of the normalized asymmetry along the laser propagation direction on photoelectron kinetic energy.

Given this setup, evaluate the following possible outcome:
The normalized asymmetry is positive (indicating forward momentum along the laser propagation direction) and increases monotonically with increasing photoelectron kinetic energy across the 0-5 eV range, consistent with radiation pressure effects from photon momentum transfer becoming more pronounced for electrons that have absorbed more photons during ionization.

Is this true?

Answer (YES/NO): NO